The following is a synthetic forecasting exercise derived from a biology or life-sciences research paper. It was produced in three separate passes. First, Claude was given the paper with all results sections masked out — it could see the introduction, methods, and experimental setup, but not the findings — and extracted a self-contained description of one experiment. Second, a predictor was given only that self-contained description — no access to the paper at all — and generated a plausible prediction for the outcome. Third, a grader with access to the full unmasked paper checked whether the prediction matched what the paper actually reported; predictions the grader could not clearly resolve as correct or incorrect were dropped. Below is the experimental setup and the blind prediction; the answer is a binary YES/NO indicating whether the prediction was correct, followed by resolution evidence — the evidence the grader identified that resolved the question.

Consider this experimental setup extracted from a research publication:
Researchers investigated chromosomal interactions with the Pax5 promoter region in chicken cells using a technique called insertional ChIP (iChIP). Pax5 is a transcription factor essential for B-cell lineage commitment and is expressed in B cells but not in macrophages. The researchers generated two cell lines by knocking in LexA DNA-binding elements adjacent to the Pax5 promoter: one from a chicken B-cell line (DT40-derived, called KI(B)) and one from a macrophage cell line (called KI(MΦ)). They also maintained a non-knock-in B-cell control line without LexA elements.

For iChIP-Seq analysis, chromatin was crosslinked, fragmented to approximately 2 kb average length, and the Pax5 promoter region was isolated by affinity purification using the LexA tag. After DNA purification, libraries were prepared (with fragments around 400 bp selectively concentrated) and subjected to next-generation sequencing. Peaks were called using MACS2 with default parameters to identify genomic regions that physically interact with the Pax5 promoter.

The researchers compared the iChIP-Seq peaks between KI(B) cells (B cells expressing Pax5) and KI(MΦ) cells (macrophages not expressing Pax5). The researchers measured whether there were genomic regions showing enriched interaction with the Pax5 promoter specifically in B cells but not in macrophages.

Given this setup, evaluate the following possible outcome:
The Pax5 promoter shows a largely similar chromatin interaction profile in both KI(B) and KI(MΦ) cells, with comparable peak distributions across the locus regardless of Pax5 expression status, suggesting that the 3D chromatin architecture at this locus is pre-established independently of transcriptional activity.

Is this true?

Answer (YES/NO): NO